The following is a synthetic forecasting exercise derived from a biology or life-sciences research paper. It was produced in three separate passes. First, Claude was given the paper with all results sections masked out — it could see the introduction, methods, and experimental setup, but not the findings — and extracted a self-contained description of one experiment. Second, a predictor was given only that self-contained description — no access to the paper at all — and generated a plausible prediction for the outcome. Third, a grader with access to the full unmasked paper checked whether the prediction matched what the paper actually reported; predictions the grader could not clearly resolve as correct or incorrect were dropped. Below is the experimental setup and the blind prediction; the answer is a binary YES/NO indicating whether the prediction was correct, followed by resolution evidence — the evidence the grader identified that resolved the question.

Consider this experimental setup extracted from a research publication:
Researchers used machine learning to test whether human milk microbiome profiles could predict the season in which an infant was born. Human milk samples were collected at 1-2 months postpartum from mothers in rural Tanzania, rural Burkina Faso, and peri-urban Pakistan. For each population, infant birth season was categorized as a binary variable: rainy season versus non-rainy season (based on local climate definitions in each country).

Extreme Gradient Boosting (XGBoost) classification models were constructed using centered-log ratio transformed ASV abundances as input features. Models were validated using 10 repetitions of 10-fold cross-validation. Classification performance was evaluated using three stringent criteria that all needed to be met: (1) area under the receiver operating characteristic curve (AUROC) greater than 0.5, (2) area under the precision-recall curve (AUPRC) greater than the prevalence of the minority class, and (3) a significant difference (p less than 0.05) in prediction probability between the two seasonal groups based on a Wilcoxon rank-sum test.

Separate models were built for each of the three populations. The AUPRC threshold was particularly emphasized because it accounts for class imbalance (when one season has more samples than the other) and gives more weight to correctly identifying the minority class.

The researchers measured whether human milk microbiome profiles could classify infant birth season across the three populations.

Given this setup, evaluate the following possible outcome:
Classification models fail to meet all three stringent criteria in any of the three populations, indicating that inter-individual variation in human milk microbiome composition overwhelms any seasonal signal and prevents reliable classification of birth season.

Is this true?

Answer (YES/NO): NO